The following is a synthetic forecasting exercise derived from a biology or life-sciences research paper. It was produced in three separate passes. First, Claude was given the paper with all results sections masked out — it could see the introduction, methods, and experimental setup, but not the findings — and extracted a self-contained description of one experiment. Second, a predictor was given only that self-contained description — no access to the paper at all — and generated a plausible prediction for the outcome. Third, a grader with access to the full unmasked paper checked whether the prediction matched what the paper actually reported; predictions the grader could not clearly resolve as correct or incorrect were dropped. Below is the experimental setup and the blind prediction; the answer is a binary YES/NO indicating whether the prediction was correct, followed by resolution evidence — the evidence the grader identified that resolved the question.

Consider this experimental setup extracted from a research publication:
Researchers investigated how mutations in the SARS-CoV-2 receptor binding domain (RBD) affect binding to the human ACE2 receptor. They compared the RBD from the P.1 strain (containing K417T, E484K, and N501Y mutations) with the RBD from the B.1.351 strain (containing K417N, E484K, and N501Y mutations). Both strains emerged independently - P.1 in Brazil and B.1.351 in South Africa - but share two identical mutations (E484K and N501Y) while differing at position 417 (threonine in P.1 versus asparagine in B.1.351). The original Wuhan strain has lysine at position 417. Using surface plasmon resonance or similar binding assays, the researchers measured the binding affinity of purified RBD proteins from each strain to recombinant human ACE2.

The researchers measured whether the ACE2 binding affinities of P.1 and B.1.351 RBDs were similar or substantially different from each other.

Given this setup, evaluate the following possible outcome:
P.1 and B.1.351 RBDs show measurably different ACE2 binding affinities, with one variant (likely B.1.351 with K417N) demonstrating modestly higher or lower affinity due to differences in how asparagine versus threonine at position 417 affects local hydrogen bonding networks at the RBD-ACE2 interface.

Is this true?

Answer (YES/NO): NO